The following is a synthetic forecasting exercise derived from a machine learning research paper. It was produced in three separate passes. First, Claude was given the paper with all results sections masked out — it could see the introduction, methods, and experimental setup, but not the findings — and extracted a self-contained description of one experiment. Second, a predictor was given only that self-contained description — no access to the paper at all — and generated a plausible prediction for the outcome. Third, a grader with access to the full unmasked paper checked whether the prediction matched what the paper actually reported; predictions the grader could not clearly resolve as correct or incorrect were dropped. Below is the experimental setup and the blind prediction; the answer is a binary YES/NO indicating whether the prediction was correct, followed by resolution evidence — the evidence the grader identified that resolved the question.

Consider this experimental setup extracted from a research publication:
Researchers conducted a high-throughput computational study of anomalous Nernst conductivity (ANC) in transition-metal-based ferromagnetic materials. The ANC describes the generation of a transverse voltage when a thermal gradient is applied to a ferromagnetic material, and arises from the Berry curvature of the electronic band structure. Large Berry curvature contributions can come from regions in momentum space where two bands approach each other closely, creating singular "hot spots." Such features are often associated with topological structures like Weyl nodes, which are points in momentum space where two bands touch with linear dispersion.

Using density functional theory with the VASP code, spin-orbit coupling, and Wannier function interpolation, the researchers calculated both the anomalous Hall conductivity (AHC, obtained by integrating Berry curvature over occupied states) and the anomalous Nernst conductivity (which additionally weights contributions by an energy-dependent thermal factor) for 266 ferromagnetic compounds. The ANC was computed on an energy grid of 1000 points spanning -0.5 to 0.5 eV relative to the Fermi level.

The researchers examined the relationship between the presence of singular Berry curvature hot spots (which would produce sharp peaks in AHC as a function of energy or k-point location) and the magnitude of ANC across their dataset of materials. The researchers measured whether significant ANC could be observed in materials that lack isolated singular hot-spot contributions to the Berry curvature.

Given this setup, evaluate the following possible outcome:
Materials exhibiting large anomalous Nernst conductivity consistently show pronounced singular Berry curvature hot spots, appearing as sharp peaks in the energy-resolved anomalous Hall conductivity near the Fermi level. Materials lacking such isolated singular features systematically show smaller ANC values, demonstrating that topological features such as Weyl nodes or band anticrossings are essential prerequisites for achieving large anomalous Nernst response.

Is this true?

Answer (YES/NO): NO